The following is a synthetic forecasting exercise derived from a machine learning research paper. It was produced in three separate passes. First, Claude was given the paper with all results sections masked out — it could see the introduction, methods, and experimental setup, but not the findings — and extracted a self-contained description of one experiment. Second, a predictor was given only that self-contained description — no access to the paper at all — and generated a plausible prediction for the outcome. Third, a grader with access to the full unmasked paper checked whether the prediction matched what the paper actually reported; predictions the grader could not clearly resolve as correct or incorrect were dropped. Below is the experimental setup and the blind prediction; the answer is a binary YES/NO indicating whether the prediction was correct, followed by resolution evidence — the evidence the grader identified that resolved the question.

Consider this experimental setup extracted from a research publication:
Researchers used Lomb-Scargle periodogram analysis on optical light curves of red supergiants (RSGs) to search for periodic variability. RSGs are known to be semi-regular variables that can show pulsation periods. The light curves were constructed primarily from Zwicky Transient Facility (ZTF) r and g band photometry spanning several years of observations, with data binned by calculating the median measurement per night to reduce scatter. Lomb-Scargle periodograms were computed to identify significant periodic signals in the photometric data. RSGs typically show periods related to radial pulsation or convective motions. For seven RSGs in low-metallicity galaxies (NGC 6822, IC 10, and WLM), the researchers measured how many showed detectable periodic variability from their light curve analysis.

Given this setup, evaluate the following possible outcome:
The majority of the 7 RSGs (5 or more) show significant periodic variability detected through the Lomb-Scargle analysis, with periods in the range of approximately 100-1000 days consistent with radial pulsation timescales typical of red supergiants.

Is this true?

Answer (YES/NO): NO